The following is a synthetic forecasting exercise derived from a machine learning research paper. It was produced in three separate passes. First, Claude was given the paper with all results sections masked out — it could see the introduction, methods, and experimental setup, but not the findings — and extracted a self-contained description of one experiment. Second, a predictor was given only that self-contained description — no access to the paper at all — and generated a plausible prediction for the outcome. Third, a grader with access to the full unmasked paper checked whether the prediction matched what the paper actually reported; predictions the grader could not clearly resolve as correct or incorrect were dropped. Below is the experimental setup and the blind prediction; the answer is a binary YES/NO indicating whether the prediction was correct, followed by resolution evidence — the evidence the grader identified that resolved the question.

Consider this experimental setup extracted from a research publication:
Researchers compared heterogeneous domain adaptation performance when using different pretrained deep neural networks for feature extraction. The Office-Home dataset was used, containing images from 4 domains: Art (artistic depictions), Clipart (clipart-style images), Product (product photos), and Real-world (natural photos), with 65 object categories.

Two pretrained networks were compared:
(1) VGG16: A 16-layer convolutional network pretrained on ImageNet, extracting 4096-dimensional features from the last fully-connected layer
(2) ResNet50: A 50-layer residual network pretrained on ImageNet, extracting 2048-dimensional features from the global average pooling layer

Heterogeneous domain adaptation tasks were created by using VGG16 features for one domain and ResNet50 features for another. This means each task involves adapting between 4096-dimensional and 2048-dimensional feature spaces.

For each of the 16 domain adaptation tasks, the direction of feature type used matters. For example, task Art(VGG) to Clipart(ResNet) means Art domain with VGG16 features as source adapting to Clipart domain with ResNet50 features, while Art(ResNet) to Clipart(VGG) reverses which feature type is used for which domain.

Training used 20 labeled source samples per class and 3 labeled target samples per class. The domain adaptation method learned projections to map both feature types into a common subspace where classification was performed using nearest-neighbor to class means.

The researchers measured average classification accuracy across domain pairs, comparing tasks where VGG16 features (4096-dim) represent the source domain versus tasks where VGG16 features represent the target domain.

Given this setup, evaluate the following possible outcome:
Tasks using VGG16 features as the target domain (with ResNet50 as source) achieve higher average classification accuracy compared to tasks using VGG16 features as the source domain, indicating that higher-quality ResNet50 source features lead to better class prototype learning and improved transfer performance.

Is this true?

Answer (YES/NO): NO